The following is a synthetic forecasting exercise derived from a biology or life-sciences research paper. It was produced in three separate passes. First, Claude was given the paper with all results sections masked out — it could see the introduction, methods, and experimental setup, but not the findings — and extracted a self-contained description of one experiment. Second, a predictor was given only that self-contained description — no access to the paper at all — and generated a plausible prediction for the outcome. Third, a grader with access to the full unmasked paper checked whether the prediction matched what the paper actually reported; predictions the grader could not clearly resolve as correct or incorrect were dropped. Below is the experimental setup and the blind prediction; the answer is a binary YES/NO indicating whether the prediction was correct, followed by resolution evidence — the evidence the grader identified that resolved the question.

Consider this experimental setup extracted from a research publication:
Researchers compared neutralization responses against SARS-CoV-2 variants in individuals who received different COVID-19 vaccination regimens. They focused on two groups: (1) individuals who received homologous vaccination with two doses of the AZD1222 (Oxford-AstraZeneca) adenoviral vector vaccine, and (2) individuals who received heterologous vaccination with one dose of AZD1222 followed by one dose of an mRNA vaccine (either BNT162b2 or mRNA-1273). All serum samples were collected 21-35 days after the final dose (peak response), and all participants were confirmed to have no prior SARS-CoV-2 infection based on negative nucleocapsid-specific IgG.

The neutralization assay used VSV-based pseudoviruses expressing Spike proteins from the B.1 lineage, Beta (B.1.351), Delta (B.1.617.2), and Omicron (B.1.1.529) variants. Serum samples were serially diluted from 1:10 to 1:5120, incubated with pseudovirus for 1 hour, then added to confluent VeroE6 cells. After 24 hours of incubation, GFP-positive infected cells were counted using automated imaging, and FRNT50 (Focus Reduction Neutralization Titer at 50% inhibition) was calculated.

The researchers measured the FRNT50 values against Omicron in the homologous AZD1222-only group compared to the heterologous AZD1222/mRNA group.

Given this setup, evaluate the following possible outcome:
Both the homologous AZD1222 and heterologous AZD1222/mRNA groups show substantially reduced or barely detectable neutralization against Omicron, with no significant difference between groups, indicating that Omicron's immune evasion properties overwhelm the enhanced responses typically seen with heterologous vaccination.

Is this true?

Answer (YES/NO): NO